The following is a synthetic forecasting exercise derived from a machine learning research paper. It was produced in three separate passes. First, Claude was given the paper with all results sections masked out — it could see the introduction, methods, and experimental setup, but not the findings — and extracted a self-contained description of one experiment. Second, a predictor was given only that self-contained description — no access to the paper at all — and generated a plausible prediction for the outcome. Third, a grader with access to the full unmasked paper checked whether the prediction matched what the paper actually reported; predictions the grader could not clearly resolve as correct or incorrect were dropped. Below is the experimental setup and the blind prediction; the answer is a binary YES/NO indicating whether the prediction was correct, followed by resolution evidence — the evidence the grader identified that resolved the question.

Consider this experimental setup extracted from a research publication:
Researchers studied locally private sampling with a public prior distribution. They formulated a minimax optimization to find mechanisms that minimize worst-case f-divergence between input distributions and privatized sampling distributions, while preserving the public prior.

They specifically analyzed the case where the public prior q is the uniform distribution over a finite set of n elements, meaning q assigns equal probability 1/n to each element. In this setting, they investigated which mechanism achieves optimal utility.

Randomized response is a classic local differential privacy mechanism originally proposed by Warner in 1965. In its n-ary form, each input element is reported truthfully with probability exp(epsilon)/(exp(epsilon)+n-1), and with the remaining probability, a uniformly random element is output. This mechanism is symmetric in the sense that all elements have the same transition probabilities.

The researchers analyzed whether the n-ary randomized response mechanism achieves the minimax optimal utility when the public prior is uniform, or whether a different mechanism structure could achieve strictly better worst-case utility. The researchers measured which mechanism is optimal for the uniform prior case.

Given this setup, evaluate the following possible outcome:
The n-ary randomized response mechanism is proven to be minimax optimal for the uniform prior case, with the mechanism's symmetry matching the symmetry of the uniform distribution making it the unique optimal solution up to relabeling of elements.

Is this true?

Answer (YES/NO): NO